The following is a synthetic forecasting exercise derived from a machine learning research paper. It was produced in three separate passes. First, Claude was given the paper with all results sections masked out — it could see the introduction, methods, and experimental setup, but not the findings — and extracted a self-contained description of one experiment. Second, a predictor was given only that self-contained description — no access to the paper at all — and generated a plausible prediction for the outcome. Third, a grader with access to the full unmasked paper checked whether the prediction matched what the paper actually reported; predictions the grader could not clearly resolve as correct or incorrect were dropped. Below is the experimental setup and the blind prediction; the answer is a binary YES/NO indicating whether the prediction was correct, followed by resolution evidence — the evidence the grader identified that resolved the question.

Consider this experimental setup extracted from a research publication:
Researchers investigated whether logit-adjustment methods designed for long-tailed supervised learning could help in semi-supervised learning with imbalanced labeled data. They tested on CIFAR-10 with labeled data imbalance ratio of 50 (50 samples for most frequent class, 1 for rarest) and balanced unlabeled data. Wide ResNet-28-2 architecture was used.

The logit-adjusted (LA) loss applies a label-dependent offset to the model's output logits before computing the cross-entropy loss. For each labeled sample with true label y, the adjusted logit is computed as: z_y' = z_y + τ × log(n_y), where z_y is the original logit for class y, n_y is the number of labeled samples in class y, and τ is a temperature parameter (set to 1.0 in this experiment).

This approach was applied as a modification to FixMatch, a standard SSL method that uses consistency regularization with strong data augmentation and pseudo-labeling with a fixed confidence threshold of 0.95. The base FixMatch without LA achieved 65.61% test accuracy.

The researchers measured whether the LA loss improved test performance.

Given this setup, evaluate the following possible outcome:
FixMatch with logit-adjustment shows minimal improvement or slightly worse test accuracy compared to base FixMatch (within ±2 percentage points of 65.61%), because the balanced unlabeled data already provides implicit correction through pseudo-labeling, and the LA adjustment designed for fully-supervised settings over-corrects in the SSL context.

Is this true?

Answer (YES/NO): NO